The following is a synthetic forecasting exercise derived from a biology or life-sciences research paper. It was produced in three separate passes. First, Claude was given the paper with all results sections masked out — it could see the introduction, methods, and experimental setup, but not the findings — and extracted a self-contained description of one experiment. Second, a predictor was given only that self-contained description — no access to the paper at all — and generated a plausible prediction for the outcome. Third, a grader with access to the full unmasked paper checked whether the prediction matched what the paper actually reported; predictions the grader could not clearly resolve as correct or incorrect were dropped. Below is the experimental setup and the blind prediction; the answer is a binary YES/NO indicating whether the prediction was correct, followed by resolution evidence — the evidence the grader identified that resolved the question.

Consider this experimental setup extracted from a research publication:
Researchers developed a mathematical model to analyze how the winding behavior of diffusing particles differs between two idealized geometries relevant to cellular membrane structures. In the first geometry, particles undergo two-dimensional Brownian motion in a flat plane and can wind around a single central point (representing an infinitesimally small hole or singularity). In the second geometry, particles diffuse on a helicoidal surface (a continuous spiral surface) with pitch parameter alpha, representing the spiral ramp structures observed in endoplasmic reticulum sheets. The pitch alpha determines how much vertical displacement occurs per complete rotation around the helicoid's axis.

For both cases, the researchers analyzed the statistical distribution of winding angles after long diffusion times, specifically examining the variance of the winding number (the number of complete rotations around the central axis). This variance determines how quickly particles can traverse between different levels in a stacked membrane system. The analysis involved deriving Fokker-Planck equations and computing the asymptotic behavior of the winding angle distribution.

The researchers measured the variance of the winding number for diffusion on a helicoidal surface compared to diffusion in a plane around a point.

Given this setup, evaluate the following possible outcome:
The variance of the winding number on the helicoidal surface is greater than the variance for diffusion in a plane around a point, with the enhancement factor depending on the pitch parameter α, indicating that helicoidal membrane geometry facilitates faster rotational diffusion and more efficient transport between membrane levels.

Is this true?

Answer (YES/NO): NO